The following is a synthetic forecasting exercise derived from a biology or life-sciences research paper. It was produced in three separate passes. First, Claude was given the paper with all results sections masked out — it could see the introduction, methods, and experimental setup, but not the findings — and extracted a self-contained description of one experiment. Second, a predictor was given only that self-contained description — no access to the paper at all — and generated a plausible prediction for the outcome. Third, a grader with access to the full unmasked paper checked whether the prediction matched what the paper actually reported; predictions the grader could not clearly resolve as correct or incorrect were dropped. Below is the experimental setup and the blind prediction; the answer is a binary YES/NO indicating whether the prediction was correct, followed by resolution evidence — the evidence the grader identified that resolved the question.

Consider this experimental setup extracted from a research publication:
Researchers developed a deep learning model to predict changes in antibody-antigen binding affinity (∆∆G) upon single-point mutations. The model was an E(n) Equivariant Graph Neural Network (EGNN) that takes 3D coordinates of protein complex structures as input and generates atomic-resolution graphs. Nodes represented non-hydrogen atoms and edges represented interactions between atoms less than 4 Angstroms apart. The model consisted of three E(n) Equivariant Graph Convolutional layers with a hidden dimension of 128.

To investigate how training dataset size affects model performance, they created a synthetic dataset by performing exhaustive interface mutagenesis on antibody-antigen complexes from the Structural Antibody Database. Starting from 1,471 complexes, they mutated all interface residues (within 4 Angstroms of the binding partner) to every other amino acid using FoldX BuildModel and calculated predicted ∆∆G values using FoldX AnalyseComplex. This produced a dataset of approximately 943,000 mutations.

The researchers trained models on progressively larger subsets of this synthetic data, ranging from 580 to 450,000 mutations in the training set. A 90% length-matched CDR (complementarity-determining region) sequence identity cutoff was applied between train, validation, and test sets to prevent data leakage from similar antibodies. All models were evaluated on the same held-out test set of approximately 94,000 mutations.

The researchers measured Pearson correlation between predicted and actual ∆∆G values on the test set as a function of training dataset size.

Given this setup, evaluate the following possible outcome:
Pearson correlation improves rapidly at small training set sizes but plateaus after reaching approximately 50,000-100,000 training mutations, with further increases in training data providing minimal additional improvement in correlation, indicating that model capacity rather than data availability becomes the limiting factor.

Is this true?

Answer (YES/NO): NO